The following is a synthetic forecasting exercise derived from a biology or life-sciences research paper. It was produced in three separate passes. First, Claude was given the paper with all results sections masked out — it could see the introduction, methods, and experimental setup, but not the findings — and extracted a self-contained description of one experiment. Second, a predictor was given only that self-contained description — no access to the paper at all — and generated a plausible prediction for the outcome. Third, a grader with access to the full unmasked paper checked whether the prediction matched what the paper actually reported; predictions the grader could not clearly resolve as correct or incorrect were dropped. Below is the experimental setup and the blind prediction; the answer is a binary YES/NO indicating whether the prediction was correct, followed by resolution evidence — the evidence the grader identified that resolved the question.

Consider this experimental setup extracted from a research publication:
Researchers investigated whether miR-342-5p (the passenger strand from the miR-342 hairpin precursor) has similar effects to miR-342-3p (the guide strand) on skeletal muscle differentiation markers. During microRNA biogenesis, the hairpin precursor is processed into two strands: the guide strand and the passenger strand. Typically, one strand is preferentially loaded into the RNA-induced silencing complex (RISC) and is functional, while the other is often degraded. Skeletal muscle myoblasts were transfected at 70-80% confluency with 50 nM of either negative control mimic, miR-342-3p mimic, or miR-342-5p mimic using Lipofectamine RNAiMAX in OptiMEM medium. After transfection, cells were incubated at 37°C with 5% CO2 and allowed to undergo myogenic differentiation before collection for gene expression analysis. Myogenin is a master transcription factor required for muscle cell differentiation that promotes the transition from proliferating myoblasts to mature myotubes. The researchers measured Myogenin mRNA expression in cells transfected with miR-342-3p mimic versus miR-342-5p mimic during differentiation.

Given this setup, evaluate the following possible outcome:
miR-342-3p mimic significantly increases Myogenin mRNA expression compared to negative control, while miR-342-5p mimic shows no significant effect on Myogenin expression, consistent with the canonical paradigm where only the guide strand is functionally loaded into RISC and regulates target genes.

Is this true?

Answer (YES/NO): NO